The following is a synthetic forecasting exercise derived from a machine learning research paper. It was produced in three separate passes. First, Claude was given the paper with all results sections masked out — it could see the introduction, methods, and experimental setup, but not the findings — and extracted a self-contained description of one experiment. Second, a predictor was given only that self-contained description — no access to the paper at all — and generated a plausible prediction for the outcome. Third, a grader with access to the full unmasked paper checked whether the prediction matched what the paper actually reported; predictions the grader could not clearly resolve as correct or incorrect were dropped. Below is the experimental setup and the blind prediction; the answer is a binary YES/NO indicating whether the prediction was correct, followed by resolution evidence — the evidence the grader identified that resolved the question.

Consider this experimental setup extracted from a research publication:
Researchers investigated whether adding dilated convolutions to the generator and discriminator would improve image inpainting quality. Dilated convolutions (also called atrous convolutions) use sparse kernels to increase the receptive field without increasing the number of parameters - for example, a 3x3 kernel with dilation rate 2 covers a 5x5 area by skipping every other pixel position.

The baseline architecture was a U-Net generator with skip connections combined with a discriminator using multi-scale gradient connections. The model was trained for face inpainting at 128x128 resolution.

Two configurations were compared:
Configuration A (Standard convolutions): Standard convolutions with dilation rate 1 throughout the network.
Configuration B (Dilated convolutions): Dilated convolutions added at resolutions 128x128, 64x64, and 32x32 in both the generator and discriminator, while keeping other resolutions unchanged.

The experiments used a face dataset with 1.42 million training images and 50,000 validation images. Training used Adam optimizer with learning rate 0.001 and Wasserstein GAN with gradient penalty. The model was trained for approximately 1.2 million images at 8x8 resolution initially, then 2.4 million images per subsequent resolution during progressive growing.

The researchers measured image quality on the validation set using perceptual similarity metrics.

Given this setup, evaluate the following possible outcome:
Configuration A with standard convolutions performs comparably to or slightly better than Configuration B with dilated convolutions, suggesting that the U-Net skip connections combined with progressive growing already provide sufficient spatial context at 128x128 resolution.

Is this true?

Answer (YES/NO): YES